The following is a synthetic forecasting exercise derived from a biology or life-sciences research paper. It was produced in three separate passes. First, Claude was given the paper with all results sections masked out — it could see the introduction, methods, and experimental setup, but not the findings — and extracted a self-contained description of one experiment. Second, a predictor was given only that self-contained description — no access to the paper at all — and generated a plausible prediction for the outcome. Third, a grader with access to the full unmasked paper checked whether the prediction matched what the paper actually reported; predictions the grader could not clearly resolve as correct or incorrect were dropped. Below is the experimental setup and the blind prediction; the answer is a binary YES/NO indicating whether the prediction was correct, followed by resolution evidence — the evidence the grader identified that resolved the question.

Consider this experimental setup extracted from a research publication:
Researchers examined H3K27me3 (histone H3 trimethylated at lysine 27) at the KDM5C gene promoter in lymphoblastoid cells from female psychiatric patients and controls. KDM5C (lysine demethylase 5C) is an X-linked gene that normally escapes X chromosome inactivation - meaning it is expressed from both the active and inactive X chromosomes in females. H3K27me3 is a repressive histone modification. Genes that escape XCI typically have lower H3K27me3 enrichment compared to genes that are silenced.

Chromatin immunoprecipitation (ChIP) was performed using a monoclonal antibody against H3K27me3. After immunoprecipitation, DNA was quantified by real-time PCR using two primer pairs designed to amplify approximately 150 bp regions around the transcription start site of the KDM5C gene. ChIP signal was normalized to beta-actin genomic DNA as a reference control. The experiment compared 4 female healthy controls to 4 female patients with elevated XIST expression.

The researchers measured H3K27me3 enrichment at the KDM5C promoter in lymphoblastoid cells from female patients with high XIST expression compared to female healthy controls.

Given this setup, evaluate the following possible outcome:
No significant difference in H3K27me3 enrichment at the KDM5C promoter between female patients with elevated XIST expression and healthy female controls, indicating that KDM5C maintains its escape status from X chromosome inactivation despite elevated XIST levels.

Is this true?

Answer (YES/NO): NO